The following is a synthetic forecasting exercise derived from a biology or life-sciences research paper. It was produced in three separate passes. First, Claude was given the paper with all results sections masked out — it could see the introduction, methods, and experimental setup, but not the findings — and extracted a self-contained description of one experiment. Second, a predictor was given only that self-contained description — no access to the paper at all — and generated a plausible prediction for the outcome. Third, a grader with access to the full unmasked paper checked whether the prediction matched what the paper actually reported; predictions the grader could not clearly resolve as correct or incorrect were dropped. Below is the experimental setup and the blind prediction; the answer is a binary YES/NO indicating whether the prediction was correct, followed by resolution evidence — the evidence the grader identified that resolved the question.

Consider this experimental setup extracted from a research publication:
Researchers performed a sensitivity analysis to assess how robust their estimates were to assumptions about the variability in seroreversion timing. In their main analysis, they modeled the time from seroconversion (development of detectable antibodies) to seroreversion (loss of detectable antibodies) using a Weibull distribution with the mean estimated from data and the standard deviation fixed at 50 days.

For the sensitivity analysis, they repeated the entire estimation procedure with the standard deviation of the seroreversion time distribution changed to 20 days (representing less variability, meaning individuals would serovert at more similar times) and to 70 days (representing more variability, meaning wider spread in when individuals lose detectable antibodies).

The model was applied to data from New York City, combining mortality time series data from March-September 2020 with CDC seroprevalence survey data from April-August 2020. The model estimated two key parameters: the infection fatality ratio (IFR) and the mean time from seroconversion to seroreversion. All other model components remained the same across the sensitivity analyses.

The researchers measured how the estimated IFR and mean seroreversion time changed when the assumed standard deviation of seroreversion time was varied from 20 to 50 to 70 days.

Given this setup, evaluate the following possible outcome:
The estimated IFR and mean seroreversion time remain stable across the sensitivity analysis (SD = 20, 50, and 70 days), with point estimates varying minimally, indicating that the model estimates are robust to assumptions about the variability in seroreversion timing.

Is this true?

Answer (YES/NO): NO